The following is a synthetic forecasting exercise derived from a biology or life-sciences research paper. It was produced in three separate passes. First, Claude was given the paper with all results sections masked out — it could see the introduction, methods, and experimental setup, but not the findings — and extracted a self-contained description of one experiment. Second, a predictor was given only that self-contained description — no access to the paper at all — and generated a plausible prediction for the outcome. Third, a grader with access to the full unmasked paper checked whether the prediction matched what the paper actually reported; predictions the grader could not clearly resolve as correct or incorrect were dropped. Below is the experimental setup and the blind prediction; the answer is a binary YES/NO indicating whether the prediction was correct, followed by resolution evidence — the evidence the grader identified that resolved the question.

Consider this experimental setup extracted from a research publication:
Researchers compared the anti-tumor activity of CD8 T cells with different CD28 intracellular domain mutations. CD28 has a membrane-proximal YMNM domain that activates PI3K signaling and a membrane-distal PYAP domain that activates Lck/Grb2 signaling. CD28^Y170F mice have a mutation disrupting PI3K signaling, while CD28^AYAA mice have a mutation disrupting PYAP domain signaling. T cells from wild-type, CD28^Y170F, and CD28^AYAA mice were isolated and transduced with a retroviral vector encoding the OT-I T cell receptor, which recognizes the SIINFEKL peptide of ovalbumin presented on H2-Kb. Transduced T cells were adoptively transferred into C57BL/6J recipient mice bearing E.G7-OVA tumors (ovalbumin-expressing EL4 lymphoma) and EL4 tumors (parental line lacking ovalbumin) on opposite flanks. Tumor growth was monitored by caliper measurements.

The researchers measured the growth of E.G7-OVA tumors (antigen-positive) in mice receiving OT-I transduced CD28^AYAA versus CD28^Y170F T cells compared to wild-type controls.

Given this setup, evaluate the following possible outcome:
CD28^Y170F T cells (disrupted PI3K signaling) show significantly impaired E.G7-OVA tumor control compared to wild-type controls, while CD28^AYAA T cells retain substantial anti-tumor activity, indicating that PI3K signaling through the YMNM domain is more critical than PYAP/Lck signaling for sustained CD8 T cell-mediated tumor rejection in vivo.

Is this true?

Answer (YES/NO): NO